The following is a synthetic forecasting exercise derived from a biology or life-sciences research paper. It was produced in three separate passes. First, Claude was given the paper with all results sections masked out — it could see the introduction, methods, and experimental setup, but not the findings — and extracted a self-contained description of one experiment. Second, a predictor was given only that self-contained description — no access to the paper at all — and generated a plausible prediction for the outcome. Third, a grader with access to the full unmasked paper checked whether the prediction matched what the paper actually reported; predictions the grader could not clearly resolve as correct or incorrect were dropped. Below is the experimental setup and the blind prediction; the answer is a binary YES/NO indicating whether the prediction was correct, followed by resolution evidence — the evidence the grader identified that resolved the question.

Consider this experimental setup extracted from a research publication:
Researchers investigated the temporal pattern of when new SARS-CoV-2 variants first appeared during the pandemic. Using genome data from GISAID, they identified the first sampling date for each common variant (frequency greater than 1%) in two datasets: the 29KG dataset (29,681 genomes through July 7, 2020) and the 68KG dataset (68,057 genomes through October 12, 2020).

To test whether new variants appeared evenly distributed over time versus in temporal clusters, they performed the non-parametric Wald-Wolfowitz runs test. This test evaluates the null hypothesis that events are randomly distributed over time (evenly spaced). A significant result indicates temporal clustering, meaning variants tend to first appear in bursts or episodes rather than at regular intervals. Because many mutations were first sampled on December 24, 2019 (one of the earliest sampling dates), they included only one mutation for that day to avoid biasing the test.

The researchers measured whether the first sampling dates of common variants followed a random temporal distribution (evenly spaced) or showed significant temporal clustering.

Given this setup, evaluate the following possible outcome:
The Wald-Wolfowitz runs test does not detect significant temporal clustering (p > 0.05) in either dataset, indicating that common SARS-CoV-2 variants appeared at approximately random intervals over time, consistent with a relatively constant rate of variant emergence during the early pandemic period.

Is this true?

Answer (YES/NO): NO